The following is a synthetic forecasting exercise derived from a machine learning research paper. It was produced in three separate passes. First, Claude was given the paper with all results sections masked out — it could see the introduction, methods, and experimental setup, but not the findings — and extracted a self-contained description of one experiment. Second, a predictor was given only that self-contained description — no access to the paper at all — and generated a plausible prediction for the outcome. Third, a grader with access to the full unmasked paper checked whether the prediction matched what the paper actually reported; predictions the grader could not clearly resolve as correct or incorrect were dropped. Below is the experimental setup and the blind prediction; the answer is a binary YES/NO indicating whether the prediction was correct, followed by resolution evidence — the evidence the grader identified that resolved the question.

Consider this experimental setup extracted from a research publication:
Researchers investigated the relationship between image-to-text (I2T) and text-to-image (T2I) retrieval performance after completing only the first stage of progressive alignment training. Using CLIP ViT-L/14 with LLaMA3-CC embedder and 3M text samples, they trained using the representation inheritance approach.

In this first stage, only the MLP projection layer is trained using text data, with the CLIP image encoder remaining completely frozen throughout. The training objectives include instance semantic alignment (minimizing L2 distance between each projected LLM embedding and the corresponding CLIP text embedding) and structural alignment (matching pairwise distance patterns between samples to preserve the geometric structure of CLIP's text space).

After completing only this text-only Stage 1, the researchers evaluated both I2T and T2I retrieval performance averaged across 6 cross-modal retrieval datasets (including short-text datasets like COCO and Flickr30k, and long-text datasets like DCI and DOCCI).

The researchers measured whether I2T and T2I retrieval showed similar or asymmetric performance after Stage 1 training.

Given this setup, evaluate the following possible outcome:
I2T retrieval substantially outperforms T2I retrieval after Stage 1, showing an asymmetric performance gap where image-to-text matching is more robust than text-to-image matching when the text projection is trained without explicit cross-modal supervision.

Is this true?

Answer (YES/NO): YES